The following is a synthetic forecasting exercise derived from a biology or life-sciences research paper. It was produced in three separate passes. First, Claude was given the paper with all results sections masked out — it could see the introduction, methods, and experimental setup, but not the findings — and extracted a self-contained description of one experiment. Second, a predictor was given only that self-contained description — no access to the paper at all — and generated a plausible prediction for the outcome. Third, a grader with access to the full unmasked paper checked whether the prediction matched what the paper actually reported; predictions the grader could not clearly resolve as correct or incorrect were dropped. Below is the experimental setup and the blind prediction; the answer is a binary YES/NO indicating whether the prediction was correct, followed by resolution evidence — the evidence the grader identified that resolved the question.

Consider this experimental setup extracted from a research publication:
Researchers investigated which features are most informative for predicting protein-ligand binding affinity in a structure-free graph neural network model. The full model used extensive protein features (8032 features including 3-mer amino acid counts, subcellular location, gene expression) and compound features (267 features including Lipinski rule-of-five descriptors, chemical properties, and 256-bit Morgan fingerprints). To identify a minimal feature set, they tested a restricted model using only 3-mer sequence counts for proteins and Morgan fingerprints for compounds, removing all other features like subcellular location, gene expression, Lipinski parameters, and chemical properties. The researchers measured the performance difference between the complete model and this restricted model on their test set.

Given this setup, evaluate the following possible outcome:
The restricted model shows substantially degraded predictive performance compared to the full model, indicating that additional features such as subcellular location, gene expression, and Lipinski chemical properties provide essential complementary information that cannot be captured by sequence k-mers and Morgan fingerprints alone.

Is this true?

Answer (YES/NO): NO